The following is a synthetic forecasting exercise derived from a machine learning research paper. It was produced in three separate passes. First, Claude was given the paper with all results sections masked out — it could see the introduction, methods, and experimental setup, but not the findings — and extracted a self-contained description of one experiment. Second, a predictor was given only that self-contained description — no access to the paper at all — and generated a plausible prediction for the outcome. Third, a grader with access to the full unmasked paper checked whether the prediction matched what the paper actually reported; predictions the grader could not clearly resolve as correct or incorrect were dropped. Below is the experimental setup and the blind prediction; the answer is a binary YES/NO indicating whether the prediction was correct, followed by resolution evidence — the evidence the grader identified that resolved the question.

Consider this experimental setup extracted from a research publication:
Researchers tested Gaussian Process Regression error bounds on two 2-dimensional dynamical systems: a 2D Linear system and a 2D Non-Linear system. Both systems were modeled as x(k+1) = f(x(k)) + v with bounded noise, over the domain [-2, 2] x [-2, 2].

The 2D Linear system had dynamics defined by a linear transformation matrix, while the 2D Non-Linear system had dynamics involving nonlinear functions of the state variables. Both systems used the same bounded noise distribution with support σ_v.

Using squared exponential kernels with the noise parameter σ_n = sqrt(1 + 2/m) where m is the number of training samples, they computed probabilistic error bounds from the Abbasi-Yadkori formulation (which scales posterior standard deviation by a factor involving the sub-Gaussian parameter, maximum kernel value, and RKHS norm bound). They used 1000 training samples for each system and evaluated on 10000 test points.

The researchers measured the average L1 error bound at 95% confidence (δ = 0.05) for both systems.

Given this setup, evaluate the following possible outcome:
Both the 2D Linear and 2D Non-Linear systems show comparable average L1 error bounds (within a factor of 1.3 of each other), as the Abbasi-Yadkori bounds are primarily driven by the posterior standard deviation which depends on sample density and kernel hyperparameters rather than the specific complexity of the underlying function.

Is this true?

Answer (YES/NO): NO